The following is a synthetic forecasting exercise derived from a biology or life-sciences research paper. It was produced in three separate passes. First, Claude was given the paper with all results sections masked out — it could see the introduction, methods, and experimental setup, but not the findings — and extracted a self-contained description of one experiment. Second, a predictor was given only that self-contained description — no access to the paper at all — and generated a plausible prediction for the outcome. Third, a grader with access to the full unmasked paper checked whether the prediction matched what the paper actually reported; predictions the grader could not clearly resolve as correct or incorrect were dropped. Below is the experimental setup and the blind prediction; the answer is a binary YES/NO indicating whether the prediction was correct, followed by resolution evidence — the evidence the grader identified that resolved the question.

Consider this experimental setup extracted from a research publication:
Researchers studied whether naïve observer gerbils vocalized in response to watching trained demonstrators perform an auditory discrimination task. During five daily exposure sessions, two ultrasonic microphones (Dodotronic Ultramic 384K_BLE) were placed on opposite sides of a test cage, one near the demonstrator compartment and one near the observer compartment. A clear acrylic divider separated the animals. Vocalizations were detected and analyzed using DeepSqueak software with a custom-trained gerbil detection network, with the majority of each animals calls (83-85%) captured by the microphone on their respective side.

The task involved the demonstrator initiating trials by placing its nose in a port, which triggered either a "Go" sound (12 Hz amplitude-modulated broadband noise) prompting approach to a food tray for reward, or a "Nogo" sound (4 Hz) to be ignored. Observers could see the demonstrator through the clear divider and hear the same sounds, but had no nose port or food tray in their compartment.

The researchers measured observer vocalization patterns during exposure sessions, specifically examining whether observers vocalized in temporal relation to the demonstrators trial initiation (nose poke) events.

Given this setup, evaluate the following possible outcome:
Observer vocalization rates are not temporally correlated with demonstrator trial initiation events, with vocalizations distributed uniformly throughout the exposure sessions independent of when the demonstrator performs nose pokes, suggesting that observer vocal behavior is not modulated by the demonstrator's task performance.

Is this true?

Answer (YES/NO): NO